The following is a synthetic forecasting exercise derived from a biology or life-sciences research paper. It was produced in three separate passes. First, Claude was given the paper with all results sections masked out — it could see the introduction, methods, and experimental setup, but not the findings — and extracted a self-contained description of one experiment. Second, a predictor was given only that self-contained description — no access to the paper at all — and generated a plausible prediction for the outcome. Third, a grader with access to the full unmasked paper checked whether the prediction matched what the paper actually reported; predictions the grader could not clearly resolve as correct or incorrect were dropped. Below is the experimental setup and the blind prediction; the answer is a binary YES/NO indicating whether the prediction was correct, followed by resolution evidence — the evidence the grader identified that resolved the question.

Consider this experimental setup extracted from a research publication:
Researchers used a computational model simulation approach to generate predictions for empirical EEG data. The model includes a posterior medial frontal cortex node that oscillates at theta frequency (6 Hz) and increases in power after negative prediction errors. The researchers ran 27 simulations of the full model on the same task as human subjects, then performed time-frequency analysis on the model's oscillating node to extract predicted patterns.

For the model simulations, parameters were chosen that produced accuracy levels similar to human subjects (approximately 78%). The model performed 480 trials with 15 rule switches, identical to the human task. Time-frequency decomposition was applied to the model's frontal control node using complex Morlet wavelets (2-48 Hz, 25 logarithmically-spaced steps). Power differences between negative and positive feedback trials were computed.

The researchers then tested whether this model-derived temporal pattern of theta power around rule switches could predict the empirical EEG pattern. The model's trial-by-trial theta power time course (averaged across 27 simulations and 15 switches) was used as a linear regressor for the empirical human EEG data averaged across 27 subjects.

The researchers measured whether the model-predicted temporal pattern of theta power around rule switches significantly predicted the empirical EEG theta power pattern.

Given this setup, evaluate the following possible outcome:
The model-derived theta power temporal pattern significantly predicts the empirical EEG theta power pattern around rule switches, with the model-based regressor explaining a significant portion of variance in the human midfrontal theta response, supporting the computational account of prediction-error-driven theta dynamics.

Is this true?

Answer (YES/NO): YES